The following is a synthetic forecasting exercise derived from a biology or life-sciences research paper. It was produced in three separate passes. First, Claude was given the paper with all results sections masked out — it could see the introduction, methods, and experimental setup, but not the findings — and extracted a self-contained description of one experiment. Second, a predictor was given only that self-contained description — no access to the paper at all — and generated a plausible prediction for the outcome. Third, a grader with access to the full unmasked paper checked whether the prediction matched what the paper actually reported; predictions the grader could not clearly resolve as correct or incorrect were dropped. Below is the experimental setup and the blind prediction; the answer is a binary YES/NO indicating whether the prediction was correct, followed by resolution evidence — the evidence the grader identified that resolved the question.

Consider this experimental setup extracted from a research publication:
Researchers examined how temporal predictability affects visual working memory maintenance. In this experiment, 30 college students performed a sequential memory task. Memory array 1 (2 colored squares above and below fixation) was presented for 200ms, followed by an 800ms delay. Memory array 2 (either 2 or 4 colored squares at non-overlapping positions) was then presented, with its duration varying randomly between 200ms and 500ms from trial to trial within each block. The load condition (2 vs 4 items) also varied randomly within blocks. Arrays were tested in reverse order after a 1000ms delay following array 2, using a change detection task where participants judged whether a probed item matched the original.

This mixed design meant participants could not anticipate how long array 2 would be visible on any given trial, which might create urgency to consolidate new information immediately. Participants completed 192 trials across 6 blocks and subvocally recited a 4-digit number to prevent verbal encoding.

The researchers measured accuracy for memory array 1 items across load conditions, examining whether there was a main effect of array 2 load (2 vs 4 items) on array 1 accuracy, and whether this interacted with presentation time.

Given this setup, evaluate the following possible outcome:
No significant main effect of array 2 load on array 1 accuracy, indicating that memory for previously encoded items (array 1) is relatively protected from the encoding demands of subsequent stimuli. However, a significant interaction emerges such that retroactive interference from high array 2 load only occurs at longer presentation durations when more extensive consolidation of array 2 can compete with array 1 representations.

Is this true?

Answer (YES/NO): NO